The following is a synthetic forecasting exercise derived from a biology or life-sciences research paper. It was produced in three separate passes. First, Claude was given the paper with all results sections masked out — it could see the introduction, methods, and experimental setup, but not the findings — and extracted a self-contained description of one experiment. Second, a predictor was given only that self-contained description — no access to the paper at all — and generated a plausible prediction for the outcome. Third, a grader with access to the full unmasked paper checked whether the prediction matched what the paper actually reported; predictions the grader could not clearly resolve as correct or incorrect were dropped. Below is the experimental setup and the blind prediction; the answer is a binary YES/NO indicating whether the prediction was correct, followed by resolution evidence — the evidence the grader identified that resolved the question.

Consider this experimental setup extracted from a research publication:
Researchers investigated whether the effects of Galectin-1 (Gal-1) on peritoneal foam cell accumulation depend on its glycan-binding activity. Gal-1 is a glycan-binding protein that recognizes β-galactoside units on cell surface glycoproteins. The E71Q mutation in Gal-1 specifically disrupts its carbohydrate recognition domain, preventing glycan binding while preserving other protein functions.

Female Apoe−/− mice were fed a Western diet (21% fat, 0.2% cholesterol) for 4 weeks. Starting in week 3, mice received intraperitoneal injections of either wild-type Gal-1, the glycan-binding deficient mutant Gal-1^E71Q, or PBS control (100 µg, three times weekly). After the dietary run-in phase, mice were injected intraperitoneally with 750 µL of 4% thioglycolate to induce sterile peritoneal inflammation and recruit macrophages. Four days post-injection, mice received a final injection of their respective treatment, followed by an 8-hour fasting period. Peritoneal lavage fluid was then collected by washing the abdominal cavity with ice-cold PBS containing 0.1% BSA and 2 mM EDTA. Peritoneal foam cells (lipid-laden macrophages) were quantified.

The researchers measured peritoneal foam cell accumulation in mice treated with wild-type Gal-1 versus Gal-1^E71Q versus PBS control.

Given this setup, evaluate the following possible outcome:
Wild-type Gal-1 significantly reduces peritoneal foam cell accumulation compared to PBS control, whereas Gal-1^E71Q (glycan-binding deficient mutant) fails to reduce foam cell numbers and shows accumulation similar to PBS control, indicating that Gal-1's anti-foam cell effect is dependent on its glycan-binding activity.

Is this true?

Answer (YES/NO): NO